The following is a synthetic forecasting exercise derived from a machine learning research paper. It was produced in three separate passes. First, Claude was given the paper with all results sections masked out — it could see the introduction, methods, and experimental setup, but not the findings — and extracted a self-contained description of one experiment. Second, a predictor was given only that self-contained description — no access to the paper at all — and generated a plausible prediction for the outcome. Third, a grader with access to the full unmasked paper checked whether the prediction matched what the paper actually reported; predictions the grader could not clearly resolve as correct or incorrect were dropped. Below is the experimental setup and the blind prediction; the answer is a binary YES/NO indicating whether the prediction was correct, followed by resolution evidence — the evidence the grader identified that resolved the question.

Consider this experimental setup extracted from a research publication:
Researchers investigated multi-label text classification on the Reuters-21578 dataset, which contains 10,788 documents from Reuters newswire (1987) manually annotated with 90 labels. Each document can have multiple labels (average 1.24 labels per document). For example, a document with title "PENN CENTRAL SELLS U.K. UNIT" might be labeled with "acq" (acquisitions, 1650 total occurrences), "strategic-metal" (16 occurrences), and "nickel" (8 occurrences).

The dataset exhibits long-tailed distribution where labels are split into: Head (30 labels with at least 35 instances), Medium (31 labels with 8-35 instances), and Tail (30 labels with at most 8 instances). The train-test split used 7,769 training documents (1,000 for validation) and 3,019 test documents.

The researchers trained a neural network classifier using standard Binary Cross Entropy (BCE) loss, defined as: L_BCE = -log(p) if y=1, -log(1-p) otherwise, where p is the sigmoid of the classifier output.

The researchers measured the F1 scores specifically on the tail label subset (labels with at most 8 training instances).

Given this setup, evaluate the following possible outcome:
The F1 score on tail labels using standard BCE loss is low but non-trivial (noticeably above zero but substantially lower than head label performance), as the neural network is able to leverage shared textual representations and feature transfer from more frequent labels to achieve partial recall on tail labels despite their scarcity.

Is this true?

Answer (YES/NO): NO